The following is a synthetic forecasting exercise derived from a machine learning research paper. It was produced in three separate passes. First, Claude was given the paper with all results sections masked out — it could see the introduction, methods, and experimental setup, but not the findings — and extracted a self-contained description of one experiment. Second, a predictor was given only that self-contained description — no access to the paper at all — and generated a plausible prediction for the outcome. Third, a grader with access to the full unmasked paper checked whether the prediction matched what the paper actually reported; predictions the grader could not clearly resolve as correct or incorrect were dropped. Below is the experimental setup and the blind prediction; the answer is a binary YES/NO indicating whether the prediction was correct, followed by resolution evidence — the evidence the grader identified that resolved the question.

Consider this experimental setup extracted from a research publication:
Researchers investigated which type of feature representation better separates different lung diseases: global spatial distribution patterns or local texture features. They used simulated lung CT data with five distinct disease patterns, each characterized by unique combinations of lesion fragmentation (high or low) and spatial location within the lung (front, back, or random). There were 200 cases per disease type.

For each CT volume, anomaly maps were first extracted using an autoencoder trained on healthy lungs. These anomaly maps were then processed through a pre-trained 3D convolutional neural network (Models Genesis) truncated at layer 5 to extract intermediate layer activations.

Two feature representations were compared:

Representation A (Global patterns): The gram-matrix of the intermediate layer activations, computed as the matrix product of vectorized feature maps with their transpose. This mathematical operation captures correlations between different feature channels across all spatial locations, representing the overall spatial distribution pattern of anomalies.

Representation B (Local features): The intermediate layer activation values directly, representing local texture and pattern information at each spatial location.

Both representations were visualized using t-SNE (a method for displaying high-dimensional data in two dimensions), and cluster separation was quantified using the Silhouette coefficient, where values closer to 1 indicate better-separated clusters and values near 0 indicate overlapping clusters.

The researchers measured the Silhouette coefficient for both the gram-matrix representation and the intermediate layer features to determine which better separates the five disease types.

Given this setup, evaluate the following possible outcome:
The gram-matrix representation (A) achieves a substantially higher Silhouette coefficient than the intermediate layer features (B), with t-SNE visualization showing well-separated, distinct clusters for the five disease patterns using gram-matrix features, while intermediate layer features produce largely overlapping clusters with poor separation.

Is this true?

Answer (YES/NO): NO